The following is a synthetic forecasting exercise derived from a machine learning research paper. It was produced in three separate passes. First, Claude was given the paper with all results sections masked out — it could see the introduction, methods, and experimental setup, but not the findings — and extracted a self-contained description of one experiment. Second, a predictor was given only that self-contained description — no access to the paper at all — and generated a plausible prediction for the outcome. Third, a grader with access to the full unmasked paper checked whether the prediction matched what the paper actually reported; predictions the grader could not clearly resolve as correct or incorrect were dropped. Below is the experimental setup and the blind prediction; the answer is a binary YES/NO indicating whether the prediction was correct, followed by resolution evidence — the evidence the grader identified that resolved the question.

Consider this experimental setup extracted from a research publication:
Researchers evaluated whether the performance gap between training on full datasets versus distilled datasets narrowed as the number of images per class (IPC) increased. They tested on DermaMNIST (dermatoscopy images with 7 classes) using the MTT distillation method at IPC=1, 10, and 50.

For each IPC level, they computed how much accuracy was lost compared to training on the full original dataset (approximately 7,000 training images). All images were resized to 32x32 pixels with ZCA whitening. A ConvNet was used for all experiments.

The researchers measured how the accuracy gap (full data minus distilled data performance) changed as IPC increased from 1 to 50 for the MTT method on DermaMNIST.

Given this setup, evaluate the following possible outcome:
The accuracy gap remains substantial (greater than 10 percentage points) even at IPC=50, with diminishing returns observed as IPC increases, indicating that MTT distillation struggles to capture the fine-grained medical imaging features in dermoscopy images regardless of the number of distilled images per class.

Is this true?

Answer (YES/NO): YES